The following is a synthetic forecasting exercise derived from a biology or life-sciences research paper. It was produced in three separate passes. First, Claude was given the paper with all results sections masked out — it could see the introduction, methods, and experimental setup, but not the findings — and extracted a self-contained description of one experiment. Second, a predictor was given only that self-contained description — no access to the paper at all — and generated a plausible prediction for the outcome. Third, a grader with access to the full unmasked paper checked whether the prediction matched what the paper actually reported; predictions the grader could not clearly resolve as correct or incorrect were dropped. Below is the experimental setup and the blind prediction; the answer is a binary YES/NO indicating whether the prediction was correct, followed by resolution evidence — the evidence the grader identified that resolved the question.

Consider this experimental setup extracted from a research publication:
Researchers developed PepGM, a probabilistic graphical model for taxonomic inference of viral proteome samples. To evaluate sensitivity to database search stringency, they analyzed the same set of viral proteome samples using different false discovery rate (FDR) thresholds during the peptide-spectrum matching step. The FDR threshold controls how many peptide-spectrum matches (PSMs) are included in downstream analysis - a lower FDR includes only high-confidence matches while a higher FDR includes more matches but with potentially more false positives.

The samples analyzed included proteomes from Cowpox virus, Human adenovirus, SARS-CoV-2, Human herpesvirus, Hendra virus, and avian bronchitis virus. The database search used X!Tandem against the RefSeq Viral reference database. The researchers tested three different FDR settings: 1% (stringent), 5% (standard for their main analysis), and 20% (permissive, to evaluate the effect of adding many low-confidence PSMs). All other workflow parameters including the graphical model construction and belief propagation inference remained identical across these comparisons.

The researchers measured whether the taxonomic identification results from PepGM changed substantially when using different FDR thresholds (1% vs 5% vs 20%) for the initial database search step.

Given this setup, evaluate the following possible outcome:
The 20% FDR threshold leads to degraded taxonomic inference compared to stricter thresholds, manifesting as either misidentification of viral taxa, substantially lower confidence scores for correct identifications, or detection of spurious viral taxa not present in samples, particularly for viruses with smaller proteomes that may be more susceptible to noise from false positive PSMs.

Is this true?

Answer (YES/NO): NO